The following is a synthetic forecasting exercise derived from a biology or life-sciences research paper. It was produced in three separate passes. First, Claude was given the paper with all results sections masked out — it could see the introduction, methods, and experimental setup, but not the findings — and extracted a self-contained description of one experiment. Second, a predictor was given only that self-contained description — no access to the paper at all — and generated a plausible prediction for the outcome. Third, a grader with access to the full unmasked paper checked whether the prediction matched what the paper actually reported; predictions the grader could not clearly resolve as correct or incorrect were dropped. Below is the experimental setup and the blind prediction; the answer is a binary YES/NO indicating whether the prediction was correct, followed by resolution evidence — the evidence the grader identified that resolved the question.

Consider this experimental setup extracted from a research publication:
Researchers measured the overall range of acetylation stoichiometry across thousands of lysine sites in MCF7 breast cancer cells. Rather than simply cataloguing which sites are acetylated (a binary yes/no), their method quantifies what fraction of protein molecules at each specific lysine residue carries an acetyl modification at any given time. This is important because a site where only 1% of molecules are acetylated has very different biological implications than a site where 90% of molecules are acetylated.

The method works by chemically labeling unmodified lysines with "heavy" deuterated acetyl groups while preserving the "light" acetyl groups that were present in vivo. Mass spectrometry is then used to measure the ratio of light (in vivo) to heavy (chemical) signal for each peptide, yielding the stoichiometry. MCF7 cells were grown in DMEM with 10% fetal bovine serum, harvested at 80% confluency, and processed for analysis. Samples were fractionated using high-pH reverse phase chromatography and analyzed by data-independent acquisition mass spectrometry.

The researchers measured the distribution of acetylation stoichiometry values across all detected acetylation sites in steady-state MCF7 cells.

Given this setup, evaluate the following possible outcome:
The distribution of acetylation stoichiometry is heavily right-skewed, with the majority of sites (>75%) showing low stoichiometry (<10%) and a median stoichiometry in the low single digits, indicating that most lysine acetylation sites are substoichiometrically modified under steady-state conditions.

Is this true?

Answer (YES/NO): NO